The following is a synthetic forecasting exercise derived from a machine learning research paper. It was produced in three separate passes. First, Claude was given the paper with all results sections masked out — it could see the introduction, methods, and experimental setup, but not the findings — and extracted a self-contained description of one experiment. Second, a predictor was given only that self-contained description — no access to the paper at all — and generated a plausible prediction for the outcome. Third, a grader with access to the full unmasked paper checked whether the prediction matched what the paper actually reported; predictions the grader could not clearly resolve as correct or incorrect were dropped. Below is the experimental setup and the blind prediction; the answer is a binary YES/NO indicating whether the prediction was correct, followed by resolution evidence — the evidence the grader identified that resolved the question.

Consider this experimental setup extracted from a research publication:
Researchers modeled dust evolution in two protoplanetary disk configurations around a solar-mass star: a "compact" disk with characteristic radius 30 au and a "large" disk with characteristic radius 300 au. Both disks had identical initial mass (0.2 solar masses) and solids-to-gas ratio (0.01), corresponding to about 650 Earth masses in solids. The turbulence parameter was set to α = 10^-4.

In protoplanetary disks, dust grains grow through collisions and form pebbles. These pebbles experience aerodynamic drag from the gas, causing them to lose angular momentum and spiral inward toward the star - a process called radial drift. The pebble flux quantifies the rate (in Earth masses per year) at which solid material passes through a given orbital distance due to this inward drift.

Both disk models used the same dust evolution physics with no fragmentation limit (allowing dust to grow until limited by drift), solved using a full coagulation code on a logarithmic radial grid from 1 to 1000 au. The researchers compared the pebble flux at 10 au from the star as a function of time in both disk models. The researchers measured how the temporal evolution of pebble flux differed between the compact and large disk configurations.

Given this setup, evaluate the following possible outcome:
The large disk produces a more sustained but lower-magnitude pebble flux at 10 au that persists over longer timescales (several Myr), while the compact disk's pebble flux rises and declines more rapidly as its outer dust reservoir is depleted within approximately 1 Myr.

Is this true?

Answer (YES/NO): YES